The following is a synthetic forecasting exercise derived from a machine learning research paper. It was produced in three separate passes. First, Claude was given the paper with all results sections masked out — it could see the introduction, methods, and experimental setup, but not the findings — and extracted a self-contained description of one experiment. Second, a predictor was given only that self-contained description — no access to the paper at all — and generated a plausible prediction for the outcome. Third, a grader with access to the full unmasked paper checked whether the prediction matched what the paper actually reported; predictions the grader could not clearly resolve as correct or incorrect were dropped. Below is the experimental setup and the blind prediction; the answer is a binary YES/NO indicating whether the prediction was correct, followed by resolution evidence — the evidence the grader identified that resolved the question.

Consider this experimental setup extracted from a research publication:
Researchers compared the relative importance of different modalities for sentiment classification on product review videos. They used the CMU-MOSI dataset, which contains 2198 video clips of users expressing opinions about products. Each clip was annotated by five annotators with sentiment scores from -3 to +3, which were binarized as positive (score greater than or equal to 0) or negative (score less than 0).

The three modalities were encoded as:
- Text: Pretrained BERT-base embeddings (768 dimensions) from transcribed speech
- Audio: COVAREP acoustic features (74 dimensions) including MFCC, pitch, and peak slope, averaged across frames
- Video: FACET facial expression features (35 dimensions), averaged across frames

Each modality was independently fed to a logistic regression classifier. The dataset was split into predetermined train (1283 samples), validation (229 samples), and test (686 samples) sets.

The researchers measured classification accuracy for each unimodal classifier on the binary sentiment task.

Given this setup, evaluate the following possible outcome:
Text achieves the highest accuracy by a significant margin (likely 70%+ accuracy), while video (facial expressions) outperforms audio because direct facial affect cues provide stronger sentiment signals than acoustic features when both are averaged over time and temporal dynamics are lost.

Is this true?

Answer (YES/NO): NO